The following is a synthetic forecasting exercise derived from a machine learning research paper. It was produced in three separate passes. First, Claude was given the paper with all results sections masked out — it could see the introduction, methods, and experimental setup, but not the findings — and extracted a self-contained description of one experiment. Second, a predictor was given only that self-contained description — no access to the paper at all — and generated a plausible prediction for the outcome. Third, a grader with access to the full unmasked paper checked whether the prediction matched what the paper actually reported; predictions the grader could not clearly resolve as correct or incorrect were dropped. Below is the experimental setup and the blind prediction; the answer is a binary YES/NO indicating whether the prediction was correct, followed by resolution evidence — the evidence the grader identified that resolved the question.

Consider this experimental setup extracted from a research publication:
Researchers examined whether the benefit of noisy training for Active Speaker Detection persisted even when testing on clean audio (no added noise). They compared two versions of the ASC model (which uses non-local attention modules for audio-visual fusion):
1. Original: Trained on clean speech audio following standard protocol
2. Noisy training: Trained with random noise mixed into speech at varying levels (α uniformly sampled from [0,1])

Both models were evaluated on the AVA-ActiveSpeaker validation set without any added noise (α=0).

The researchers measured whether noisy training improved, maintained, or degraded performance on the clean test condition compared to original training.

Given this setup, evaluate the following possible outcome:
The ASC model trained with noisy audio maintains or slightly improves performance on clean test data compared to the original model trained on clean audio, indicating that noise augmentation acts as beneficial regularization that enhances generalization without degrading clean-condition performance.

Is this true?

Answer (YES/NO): NO